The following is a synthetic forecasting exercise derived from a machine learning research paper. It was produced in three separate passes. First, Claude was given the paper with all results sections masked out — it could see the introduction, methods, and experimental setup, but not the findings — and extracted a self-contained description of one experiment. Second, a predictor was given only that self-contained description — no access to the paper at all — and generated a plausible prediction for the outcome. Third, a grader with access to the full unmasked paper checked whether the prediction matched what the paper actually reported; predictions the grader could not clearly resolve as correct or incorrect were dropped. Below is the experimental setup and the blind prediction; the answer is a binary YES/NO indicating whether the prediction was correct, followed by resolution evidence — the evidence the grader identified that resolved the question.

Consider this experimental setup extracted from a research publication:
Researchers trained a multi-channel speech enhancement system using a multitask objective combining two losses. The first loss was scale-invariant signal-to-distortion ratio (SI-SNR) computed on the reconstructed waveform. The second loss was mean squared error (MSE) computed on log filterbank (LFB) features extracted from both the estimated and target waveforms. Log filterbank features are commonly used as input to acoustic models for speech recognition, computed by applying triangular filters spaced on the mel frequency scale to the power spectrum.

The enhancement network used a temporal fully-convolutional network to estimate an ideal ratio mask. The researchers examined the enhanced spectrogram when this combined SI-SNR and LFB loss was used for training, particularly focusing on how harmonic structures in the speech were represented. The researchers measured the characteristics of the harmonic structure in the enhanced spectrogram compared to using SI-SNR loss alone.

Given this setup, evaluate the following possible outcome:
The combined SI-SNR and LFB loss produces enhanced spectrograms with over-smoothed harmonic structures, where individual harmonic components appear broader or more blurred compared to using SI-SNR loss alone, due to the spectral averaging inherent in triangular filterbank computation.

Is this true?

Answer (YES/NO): YES